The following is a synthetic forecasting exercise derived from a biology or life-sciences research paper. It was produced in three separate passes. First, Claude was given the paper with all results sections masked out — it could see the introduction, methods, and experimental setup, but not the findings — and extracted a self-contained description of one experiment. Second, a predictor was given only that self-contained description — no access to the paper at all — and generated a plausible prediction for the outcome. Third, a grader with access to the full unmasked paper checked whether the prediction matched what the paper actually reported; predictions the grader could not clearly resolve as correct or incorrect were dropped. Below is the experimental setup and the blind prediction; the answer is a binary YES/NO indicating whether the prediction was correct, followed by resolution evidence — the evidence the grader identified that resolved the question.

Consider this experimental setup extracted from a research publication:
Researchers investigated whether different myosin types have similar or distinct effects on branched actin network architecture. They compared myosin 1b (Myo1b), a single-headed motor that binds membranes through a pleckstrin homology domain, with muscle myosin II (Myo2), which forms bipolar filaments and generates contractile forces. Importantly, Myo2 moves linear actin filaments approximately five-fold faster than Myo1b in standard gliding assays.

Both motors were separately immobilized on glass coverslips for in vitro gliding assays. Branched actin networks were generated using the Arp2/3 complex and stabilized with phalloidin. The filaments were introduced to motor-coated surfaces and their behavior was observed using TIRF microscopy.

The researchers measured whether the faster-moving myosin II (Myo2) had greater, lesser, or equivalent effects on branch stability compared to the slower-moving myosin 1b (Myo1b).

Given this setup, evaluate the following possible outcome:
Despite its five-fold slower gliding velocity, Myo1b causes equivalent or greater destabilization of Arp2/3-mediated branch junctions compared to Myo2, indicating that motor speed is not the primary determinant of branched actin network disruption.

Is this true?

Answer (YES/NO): NO